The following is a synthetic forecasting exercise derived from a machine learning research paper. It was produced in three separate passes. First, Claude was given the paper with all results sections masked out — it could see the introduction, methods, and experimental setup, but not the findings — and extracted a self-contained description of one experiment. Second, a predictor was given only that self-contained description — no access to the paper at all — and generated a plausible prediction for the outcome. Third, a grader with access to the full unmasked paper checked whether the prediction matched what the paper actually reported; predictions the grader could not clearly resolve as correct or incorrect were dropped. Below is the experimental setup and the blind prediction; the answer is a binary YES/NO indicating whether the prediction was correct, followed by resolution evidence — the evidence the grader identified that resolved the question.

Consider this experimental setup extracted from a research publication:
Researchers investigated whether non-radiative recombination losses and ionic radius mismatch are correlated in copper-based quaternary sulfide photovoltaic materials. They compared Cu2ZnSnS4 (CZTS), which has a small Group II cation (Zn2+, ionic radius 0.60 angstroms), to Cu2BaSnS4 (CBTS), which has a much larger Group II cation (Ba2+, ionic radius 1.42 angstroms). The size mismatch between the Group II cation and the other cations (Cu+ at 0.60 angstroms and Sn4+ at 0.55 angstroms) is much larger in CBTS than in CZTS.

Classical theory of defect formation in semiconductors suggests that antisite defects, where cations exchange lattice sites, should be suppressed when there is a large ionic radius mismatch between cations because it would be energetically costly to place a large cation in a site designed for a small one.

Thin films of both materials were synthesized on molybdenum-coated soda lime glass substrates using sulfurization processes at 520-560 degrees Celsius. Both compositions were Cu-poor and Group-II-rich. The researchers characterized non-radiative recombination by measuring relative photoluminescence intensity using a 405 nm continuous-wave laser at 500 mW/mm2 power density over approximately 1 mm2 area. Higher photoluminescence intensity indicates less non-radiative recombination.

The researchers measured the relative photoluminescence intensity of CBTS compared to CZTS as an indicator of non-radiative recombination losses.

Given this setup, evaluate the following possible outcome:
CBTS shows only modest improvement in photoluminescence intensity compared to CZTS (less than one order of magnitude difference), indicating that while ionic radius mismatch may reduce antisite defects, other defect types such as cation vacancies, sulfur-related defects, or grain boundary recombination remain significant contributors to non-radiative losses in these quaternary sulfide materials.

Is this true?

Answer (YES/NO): NO